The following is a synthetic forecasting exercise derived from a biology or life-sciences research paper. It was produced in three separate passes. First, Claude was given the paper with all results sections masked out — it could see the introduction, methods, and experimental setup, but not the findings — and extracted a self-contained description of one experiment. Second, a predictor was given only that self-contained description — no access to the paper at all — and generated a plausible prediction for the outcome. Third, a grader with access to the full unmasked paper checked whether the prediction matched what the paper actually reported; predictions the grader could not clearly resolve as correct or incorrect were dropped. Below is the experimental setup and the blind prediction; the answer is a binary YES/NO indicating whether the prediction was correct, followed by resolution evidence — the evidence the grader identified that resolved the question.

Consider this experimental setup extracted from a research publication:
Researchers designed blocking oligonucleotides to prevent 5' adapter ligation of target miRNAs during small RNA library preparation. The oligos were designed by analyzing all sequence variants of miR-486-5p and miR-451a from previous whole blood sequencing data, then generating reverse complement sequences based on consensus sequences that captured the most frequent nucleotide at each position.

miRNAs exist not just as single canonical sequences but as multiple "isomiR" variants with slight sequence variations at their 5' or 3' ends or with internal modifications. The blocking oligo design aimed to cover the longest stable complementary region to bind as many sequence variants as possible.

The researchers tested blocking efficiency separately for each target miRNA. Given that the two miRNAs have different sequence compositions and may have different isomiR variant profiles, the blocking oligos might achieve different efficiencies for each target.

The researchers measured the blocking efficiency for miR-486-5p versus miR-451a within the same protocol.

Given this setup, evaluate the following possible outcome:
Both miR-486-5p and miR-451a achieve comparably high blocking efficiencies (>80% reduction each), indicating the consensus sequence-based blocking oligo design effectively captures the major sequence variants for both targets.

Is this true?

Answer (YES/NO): YES